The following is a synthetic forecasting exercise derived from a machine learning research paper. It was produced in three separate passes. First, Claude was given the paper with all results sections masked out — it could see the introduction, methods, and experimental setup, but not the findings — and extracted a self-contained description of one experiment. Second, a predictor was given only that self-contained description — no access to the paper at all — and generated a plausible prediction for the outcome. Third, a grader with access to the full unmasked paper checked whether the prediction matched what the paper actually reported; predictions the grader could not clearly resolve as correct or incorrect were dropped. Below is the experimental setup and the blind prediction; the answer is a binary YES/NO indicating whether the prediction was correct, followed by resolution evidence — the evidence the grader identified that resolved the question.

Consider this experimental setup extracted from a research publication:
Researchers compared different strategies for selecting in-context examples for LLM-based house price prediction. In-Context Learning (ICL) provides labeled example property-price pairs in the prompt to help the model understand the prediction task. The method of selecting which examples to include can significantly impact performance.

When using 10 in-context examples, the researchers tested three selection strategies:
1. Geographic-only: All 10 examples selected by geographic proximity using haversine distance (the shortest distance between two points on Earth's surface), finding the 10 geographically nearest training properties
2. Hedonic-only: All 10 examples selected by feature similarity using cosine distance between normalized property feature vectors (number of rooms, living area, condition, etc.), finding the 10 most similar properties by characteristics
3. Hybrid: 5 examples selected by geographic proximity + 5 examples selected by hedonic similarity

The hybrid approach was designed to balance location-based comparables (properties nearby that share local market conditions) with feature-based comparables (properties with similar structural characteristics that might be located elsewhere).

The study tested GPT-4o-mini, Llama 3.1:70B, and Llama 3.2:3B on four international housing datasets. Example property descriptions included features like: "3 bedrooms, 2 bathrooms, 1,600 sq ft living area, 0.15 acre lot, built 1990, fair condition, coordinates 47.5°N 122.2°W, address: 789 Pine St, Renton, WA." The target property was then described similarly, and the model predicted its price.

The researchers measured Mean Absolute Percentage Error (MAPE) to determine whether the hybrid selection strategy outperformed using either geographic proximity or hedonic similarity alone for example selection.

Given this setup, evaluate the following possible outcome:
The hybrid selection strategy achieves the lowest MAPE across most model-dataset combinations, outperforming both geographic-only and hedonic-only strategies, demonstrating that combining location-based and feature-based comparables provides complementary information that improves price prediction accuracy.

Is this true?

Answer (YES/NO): YES